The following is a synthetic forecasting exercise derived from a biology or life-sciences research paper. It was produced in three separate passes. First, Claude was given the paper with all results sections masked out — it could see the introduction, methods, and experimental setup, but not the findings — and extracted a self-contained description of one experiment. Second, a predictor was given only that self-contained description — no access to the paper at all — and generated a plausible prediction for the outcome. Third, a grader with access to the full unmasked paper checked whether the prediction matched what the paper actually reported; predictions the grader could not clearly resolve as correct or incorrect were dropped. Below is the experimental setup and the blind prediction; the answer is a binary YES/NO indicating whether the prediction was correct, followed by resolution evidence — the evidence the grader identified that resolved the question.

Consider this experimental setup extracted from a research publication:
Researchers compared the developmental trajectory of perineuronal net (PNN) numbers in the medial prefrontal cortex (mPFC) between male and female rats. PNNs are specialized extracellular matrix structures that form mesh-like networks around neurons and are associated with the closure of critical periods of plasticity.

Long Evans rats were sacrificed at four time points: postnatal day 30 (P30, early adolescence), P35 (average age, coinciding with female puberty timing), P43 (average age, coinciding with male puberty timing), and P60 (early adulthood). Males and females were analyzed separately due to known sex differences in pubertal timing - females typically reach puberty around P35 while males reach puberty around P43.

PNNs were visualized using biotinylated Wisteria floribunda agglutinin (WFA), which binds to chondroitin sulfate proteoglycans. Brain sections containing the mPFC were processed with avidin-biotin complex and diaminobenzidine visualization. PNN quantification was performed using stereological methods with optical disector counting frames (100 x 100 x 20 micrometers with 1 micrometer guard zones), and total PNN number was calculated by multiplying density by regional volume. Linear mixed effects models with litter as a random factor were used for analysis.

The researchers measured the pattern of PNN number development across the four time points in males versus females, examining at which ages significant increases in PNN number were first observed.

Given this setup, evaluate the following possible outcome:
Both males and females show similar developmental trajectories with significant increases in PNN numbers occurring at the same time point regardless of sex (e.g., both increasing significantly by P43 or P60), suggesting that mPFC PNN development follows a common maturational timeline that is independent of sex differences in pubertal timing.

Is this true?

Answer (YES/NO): NO